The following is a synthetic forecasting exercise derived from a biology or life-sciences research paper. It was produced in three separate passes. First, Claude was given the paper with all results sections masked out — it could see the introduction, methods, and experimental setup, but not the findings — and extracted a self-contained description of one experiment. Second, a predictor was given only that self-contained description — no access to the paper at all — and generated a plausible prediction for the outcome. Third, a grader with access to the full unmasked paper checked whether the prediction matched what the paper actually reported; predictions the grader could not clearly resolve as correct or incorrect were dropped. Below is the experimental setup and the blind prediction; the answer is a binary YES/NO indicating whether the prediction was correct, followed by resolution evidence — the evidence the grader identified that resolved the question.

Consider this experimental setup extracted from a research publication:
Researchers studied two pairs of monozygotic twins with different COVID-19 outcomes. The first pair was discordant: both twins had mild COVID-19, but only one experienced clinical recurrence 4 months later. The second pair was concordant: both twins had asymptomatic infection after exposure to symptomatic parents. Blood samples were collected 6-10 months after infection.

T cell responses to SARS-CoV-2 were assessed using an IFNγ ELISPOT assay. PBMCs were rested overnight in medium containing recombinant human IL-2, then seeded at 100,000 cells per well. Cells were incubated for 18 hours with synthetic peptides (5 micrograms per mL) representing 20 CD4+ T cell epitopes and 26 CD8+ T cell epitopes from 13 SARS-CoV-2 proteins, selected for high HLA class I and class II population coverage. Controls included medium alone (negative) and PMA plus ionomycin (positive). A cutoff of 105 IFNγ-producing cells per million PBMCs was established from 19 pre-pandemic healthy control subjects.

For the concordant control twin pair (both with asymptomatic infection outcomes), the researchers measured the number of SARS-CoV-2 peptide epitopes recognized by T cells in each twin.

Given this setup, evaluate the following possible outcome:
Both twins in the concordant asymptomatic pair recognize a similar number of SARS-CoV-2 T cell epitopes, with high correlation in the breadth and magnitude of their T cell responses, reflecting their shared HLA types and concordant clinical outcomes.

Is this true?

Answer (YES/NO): YES